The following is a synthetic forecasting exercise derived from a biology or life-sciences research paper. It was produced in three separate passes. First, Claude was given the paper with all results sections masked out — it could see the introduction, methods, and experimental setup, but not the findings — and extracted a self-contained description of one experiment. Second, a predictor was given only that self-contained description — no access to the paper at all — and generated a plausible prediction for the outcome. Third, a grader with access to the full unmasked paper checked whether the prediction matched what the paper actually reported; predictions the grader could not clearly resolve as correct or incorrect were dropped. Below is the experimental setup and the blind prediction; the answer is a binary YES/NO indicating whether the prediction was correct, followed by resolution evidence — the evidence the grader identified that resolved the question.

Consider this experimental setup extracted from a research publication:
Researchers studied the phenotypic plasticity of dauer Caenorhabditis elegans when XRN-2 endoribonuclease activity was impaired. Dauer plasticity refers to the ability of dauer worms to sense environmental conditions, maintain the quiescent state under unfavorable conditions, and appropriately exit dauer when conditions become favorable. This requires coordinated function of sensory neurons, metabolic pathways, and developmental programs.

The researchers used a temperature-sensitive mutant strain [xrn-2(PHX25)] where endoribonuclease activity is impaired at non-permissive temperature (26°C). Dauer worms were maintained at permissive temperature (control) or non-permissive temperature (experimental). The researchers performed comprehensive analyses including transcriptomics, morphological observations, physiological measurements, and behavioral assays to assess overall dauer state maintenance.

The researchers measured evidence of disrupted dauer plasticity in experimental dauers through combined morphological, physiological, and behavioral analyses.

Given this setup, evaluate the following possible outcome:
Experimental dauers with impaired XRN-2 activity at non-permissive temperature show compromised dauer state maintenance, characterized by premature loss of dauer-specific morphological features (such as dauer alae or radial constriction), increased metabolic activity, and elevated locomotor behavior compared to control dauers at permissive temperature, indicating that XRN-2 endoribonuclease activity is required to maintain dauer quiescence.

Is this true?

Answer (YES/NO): NO